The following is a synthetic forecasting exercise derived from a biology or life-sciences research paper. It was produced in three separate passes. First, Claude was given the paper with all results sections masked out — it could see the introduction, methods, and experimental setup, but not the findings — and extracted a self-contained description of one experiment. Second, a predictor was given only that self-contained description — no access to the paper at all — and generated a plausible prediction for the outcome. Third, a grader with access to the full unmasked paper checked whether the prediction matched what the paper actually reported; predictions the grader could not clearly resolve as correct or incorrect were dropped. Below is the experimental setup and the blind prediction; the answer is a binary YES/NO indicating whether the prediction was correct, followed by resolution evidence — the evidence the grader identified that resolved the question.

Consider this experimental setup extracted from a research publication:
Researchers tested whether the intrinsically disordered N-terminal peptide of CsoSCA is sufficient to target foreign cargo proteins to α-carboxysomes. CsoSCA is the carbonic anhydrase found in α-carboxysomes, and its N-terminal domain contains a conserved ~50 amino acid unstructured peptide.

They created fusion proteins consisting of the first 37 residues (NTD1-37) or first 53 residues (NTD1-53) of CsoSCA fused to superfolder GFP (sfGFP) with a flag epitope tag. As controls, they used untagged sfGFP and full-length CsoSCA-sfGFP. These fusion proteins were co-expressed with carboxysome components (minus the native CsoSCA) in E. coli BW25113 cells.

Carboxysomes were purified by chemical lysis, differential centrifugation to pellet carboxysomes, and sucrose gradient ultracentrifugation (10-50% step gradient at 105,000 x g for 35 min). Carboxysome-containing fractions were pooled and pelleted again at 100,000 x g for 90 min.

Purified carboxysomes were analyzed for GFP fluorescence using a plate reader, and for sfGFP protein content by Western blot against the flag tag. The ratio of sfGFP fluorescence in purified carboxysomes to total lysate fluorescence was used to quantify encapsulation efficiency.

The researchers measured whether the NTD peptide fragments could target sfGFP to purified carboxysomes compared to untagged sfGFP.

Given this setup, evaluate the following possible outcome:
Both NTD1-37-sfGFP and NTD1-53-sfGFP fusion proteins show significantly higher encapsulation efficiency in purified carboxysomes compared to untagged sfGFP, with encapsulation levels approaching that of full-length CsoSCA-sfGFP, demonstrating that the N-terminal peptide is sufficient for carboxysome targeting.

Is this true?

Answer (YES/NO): NO